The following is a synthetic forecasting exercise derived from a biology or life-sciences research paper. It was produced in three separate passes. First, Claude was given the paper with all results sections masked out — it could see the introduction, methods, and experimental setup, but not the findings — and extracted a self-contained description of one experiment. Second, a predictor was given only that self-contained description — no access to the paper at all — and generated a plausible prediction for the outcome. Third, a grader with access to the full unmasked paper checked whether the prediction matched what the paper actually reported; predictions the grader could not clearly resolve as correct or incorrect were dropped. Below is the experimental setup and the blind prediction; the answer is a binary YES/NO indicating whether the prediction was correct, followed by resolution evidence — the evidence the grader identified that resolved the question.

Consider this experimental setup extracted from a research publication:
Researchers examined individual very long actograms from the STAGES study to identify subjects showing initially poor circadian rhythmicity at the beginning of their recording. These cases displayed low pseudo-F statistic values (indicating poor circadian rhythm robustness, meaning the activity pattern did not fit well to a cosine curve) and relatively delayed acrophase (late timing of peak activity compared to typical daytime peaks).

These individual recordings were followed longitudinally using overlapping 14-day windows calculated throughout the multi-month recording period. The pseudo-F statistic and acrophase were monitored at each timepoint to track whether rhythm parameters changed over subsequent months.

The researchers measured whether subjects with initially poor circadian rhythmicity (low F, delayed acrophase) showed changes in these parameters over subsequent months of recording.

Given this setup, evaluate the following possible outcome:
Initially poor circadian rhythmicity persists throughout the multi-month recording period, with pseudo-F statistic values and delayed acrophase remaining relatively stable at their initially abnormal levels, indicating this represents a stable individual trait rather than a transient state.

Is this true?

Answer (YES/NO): NO